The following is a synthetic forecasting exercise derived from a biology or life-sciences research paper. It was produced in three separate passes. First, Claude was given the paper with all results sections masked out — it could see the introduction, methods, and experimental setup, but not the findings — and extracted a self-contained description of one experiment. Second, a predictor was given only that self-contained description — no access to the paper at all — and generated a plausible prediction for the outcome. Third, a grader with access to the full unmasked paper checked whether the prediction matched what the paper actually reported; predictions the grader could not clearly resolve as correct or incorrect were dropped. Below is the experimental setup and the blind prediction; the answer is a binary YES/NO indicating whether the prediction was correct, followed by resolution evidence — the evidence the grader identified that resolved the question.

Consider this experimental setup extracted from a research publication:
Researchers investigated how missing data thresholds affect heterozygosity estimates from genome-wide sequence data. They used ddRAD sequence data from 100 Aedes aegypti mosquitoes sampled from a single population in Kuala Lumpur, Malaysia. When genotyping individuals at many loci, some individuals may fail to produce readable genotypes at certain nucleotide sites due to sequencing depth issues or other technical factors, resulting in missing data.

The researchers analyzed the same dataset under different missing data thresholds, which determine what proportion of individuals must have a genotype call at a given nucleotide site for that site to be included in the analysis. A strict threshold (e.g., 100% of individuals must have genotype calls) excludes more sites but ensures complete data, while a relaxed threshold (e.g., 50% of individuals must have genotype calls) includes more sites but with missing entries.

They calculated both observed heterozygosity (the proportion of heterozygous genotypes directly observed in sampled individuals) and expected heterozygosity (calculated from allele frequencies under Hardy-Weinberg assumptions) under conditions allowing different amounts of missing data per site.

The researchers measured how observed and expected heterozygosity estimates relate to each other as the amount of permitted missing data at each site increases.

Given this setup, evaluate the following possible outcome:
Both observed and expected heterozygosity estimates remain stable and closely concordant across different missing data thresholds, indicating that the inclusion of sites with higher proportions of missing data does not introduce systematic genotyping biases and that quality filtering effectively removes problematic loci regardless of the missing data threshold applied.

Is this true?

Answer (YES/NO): NO